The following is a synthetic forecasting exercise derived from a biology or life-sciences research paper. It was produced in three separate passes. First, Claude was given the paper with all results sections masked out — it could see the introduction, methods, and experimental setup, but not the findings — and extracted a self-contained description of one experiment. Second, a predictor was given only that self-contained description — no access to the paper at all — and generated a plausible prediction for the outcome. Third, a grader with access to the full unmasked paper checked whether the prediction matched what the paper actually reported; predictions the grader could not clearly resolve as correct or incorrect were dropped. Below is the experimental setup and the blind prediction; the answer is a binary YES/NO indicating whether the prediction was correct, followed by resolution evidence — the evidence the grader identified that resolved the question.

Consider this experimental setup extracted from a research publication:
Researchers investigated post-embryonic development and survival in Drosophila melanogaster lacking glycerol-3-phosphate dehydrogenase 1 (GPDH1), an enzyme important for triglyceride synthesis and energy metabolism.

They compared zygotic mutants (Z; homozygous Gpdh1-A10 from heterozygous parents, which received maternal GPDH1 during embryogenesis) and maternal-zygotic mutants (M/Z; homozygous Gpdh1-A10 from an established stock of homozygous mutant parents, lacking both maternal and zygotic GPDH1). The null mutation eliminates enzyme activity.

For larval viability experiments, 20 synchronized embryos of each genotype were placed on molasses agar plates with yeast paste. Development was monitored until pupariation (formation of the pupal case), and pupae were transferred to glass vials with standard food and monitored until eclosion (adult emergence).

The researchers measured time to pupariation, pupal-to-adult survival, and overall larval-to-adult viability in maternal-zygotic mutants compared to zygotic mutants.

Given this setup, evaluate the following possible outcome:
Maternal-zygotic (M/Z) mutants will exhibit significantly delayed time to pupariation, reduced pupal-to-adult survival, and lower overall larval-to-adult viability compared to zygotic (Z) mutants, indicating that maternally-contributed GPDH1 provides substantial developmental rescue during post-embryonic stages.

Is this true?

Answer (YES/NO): NO